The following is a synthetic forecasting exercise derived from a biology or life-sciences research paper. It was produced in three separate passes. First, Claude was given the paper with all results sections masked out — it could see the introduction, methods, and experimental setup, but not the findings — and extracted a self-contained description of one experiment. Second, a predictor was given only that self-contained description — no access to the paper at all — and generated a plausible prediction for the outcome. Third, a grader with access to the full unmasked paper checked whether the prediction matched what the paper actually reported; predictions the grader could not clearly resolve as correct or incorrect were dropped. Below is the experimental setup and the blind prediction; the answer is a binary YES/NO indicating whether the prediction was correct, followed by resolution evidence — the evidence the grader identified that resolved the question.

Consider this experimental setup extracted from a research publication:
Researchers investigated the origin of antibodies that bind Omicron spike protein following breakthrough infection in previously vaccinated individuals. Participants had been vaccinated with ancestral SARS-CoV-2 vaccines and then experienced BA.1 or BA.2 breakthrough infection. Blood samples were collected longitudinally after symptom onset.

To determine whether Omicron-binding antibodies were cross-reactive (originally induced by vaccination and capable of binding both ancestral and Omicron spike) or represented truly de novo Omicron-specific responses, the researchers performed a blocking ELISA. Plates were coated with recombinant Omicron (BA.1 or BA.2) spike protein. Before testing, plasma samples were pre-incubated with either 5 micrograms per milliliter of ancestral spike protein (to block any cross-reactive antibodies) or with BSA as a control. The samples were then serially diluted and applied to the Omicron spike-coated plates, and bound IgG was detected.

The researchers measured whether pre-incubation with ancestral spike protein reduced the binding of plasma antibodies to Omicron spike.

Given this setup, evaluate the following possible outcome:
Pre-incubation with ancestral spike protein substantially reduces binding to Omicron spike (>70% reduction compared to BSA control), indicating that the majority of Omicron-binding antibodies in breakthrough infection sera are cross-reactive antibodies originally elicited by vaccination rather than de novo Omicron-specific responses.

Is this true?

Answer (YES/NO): YES